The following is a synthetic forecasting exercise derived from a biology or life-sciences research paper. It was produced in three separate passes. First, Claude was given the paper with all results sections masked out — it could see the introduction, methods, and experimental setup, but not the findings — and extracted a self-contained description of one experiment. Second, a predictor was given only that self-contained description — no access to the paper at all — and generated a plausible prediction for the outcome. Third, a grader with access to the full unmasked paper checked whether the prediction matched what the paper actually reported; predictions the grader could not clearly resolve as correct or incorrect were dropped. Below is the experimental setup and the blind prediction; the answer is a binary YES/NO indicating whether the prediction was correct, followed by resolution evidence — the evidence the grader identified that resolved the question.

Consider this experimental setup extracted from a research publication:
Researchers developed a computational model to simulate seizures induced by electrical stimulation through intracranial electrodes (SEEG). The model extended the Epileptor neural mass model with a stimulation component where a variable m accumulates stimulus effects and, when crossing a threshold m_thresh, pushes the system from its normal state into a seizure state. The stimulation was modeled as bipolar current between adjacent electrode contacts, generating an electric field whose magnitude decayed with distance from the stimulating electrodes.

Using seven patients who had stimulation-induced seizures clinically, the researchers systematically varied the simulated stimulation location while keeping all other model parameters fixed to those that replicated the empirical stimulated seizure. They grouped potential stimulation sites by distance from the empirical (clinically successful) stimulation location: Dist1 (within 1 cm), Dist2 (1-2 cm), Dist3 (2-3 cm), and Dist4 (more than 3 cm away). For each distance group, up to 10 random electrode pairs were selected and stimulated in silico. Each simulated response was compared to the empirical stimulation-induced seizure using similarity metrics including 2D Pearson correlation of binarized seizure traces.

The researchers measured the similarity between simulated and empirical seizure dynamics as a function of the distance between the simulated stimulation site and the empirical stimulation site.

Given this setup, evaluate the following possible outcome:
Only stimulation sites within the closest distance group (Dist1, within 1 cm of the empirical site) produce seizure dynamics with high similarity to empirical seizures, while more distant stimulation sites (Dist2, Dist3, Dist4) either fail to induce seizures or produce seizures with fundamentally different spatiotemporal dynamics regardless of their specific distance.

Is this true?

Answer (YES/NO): NO